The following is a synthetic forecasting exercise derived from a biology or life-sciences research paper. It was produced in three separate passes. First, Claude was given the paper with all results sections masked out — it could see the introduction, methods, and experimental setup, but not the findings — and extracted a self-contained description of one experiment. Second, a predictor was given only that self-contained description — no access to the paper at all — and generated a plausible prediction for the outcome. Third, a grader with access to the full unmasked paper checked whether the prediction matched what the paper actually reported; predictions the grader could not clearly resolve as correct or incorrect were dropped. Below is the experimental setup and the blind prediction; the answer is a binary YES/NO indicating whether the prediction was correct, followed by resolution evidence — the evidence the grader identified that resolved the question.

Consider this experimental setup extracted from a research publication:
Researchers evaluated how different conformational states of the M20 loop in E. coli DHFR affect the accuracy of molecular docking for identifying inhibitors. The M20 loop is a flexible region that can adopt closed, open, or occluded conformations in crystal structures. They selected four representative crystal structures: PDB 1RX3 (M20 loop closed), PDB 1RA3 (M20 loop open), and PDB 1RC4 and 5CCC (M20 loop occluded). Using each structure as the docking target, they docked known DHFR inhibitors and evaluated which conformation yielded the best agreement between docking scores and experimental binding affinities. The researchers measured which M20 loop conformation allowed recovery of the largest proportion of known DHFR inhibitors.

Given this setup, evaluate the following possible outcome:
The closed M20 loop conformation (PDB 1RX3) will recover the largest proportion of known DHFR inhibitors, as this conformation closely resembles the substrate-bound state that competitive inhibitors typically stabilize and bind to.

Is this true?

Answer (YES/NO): YES